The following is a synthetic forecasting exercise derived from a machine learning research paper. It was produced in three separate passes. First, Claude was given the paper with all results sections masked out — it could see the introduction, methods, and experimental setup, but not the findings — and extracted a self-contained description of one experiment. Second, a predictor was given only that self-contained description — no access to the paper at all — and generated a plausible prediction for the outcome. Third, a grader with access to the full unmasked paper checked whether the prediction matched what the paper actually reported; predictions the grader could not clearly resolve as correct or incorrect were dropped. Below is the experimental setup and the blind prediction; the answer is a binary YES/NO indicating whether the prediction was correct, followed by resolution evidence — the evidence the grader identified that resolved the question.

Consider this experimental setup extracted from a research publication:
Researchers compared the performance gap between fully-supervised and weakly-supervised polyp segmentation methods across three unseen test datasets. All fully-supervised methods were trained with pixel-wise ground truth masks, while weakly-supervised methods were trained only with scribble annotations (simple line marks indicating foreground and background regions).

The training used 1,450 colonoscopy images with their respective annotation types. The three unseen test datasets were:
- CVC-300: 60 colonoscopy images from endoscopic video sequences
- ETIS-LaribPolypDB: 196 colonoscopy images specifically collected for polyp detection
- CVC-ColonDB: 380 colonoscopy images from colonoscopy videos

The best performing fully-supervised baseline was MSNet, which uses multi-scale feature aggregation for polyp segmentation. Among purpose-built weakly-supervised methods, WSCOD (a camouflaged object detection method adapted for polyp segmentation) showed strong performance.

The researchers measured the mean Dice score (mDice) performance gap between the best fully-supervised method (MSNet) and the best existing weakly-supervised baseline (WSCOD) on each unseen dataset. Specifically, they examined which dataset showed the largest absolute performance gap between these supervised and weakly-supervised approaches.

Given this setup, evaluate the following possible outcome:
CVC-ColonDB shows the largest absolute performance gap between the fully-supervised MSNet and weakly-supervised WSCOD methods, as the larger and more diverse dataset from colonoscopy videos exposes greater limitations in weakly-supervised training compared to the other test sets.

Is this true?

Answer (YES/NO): NO